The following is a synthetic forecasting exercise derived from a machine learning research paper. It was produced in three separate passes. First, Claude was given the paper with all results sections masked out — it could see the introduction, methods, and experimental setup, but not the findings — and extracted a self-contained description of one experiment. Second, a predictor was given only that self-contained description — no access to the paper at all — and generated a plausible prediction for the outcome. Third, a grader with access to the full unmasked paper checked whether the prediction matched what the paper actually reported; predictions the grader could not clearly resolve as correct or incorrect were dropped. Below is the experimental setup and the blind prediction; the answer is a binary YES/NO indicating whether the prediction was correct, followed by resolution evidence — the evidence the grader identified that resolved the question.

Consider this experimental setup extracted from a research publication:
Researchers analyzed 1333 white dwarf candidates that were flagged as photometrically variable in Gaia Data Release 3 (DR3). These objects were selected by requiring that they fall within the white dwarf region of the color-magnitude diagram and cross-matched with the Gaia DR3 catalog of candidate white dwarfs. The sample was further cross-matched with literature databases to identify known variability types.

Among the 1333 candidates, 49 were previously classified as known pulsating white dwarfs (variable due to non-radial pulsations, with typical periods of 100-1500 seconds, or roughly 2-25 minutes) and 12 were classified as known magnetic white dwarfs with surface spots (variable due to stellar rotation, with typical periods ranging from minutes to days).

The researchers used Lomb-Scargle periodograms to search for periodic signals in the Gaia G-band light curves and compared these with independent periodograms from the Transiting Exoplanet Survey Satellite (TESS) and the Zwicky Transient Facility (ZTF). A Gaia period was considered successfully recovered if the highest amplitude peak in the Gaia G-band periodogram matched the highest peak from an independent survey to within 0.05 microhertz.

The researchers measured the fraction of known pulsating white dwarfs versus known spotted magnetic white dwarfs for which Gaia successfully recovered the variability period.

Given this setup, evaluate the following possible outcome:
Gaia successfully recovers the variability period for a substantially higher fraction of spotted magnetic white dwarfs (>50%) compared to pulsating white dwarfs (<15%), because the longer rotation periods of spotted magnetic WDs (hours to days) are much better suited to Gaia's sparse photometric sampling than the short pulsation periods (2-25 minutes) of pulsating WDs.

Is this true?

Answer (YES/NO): YES